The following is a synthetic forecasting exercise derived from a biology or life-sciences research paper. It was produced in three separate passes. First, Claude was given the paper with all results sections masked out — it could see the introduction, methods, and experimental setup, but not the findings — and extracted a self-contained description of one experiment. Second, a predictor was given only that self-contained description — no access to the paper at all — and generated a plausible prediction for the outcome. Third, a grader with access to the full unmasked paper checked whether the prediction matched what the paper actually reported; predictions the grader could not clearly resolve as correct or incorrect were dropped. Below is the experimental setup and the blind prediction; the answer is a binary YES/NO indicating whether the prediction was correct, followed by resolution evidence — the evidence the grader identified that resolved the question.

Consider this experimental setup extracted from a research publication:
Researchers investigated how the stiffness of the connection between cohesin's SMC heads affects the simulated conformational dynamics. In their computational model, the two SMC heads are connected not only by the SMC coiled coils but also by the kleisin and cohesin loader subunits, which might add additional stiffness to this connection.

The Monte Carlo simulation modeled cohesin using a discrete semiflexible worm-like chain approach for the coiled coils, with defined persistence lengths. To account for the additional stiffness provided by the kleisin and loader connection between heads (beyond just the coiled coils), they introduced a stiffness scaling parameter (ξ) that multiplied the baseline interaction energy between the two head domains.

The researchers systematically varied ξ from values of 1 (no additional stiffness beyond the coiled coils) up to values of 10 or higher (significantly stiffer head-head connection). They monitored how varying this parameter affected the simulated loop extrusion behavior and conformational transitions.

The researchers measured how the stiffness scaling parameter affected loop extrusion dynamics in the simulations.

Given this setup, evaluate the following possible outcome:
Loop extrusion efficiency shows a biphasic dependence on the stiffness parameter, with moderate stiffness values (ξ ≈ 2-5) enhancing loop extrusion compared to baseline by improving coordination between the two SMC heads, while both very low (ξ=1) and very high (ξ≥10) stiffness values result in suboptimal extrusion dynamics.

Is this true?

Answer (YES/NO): NO